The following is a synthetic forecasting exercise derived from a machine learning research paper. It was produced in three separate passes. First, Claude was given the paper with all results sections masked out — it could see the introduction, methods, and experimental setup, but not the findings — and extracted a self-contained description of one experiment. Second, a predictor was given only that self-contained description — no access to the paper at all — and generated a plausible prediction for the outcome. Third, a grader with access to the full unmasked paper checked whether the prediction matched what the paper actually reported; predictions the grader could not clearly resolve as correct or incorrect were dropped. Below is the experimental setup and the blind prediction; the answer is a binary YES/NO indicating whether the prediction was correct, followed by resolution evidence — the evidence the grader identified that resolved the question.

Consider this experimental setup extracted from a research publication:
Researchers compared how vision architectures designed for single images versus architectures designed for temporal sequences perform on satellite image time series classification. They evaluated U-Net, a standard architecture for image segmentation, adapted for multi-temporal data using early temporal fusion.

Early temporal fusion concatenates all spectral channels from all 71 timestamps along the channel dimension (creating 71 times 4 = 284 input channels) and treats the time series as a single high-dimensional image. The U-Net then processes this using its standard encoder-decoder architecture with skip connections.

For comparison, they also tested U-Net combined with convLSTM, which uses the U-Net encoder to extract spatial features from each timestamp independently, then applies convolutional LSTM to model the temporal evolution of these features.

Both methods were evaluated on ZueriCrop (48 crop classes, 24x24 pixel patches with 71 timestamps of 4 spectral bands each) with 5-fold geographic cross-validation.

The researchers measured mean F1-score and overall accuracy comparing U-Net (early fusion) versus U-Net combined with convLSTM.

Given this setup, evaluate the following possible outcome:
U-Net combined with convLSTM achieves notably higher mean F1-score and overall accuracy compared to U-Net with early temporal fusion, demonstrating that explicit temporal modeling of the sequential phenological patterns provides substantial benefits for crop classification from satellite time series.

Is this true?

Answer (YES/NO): YES